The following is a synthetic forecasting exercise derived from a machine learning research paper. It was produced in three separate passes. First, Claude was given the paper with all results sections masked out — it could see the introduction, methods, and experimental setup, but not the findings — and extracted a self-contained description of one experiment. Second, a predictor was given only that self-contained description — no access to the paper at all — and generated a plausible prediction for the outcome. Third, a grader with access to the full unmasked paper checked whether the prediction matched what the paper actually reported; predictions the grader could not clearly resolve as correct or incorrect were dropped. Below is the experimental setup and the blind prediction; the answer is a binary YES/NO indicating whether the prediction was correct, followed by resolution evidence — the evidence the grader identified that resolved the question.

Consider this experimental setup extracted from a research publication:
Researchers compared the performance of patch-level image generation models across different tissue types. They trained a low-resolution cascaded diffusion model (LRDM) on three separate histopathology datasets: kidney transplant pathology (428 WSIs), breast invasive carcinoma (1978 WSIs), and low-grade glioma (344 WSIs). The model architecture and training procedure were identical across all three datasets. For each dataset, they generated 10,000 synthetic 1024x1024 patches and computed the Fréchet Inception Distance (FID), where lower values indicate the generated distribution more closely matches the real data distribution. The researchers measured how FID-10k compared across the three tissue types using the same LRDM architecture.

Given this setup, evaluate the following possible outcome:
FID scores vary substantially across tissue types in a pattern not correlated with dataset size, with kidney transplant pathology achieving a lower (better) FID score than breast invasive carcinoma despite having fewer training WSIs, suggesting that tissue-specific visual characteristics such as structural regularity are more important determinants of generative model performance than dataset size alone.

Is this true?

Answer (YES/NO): YES